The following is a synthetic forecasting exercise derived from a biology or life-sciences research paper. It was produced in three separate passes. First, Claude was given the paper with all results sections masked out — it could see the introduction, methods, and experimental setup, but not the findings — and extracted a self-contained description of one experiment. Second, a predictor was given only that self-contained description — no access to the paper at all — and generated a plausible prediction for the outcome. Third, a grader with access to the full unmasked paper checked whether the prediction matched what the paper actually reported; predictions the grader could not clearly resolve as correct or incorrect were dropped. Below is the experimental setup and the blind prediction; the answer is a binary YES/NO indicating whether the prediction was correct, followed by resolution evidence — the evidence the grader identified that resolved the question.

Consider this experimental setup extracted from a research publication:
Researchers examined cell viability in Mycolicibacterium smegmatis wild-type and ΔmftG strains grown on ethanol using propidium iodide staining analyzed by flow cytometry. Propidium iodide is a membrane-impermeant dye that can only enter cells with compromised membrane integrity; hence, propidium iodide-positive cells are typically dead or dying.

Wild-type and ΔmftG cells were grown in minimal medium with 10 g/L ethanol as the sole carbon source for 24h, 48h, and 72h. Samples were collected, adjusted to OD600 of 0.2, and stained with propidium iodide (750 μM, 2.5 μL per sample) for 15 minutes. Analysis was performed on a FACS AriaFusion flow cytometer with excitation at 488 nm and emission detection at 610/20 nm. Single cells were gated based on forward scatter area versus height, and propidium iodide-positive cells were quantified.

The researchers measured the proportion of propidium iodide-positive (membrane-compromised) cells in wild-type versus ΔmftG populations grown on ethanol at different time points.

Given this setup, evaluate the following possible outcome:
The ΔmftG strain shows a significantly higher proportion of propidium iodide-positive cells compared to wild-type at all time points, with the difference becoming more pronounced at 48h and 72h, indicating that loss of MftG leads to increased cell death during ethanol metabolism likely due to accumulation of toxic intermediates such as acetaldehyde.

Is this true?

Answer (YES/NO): NO